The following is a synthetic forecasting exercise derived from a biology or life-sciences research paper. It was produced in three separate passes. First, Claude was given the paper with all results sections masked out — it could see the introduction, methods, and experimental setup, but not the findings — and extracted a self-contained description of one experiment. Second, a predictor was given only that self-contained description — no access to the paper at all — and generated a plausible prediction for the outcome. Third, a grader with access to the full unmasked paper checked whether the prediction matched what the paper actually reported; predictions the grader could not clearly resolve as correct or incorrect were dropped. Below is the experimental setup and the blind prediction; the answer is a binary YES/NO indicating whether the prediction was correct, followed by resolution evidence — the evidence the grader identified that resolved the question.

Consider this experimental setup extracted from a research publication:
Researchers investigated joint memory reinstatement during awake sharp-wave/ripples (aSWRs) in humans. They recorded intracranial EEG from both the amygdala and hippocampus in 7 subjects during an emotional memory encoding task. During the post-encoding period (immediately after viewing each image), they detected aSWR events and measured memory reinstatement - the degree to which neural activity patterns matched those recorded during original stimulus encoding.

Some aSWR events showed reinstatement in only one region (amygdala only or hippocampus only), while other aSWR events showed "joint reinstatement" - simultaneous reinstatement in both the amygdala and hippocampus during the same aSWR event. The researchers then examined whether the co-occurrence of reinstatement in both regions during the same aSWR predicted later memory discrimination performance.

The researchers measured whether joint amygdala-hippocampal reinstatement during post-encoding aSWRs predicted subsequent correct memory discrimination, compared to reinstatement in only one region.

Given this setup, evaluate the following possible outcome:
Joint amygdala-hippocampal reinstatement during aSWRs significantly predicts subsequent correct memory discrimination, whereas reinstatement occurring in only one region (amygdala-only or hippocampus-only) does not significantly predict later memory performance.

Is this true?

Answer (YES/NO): NO